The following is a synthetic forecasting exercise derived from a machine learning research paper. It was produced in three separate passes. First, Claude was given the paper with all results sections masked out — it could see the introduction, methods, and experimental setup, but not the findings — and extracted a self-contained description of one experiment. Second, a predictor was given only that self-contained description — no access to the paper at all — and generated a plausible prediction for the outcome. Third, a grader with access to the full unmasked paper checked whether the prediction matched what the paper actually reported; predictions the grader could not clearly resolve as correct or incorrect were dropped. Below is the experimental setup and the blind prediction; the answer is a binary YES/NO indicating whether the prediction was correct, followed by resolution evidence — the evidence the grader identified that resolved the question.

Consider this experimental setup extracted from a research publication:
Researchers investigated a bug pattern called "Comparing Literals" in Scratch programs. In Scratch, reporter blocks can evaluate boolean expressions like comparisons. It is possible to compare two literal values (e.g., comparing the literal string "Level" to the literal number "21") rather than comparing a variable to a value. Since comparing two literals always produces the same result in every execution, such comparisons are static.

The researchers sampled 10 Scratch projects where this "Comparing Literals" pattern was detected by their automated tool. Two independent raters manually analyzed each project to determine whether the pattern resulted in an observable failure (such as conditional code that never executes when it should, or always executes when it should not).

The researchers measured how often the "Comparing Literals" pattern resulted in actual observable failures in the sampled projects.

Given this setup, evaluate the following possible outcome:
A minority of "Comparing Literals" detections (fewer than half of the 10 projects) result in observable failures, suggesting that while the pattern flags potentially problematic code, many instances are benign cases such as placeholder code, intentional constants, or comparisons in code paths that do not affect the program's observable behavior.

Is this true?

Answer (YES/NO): YES